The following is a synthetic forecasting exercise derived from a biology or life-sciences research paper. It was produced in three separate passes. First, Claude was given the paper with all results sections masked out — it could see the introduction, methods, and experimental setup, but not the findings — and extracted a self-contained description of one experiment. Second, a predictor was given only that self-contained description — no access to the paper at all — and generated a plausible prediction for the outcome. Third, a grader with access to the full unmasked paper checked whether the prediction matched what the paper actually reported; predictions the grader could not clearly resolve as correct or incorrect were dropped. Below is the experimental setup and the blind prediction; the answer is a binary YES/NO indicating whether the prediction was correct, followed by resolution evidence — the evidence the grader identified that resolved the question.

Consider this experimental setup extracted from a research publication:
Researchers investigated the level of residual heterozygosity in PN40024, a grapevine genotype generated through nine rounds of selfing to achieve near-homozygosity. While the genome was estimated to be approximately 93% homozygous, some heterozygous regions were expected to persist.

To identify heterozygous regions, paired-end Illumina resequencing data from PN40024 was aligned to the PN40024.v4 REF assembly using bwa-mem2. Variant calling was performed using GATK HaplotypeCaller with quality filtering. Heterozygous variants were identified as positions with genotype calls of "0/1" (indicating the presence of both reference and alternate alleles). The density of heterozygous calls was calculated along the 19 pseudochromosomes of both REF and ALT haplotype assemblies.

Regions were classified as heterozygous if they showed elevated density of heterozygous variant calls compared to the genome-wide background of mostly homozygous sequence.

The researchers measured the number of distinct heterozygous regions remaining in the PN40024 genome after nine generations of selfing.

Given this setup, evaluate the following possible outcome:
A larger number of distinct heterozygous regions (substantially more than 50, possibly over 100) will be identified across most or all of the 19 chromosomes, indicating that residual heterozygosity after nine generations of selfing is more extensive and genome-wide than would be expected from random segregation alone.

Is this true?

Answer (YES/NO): NO